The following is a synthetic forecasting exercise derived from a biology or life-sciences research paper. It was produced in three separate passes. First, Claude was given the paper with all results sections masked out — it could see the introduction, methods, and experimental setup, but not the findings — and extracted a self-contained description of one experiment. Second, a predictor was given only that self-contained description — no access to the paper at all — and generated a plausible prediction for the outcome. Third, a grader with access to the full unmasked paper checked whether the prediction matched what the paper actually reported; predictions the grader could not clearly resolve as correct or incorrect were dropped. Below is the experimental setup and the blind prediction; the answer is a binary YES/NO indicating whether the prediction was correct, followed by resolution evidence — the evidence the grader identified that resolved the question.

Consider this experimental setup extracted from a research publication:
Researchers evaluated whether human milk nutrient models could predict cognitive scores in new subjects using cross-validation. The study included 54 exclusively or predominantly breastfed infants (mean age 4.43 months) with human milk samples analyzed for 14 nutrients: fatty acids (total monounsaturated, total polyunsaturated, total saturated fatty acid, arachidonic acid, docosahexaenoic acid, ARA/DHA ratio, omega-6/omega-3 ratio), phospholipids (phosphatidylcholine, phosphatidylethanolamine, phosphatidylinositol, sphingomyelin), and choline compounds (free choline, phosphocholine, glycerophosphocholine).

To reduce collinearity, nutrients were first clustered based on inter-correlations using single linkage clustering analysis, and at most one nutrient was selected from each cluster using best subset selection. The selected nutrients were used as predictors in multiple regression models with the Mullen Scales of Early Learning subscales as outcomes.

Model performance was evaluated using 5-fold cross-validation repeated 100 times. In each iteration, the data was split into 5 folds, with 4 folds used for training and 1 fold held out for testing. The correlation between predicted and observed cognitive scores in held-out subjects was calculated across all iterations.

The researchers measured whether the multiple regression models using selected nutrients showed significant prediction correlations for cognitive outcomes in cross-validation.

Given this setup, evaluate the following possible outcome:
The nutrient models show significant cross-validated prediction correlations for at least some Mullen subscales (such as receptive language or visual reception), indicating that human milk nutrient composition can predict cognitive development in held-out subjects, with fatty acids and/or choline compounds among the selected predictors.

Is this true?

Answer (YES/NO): YES